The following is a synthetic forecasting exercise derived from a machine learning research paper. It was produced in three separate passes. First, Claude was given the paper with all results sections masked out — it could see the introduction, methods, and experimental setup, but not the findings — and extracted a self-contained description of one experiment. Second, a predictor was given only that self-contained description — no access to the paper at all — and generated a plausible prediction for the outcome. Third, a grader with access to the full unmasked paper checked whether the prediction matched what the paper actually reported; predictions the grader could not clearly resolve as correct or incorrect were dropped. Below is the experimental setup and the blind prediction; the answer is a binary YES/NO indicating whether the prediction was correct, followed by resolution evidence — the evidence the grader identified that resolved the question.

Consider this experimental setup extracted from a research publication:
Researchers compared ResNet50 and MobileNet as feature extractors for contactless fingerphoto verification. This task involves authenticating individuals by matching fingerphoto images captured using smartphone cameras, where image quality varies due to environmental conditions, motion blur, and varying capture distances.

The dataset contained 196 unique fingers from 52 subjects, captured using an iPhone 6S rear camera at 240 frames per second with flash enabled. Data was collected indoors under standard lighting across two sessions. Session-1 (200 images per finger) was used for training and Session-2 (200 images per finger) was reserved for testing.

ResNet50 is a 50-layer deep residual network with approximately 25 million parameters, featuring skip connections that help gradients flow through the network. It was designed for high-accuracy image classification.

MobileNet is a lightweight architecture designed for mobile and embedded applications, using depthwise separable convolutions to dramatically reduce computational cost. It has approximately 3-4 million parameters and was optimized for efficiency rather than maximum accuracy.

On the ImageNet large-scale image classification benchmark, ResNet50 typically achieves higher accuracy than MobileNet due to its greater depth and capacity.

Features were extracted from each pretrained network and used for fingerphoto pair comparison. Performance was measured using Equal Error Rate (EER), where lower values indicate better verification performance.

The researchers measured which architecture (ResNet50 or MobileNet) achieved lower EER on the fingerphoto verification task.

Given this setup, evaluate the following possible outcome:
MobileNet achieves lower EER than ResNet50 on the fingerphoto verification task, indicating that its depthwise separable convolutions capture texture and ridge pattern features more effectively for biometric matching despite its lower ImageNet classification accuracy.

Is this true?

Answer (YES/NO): YES